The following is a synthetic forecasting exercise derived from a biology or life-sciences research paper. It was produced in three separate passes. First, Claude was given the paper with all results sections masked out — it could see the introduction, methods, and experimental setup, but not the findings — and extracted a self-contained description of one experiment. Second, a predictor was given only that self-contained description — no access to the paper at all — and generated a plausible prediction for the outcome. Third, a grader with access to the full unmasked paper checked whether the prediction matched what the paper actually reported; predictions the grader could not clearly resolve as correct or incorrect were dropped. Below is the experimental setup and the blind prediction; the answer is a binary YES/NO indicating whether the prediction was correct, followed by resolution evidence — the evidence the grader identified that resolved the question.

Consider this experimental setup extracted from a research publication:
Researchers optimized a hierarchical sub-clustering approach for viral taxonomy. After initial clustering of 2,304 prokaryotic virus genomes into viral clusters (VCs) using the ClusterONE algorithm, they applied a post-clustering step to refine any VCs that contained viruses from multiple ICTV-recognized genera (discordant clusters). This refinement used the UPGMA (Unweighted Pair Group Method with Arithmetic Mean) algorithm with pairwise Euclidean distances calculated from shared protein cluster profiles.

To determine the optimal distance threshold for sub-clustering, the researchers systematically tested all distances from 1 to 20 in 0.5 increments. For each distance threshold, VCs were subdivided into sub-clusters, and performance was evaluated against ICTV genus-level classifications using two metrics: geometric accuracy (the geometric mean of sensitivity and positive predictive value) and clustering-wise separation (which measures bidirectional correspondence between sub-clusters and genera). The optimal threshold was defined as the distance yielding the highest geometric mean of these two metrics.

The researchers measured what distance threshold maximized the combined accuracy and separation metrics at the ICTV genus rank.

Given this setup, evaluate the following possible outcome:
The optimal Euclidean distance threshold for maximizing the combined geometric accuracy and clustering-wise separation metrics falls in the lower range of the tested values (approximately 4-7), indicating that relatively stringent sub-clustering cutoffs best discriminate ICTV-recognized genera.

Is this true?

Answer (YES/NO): NO